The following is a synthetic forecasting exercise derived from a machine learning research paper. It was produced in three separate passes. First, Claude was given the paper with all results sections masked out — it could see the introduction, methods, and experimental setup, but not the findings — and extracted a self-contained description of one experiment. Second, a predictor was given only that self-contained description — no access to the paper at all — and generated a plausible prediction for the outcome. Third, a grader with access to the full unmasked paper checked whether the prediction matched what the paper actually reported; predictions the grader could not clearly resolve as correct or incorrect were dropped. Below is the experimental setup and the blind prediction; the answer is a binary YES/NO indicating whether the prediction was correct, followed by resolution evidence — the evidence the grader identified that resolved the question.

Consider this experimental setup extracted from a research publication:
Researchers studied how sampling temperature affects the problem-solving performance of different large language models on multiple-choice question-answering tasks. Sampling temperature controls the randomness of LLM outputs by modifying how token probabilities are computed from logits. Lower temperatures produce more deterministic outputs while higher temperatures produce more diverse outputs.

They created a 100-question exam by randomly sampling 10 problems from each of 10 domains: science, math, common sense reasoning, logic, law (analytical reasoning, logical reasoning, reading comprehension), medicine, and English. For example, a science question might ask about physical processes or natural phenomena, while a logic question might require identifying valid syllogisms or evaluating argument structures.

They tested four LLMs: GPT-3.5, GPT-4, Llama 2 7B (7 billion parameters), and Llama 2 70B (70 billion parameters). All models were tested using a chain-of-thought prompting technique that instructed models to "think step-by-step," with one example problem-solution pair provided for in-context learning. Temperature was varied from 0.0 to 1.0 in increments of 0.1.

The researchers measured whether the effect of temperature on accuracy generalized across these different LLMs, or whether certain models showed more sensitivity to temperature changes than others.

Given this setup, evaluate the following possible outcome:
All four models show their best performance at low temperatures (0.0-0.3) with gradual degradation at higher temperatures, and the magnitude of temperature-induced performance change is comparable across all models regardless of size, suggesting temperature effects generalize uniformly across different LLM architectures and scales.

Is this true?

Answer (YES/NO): NO